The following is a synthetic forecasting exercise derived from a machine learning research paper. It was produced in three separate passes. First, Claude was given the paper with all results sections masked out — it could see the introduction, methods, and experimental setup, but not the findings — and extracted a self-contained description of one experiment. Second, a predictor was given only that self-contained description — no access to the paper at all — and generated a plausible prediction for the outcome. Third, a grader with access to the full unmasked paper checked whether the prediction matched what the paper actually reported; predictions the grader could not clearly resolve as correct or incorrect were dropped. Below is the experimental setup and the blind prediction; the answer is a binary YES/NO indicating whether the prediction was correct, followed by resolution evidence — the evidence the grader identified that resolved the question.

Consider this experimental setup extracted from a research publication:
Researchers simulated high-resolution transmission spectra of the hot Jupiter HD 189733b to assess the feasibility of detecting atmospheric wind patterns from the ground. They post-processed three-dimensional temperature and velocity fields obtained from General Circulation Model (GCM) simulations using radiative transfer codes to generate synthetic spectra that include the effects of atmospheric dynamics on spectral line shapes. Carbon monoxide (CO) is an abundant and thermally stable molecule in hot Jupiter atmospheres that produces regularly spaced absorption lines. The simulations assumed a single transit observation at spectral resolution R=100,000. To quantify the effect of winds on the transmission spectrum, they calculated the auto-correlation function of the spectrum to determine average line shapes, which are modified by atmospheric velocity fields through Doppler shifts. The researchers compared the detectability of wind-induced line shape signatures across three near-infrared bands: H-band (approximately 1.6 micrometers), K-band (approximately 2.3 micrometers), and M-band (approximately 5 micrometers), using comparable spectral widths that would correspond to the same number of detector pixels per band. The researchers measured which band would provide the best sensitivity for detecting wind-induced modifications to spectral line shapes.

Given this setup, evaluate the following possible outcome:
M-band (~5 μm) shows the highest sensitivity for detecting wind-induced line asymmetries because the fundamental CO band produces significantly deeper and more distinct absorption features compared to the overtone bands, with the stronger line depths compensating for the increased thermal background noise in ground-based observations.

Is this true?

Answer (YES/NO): NO